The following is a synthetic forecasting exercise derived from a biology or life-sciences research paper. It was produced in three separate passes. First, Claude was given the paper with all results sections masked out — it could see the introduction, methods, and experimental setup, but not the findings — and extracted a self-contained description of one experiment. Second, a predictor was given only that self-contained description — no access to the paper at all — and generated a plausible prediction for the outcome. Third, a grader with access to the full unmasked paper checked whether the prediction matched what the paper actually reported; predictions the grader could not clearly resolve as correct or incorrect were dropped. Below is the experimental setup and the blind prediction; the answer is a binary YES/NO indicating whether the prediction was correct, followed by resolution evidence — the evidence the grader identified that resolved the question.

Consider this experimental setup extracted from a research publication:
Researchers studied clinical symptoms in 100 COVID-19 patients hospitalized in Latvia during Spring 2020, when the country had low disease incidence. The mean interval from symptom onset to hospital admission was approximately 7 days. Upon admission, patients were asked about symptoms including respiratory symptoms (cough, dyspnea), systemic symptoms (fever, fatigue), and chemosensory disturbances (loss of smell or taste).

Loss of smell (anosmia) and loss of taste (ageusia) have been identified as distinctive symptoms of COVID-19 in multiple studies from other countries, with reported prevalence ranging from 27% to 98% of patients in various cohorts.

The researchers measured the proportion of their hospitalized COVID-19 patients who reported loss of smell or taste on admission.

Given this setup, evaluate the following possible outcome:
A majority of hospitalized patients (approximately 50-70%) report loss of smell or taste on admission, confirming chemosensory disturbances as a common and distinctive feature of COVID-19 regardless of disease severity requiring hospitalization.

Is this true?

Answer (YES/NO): NO